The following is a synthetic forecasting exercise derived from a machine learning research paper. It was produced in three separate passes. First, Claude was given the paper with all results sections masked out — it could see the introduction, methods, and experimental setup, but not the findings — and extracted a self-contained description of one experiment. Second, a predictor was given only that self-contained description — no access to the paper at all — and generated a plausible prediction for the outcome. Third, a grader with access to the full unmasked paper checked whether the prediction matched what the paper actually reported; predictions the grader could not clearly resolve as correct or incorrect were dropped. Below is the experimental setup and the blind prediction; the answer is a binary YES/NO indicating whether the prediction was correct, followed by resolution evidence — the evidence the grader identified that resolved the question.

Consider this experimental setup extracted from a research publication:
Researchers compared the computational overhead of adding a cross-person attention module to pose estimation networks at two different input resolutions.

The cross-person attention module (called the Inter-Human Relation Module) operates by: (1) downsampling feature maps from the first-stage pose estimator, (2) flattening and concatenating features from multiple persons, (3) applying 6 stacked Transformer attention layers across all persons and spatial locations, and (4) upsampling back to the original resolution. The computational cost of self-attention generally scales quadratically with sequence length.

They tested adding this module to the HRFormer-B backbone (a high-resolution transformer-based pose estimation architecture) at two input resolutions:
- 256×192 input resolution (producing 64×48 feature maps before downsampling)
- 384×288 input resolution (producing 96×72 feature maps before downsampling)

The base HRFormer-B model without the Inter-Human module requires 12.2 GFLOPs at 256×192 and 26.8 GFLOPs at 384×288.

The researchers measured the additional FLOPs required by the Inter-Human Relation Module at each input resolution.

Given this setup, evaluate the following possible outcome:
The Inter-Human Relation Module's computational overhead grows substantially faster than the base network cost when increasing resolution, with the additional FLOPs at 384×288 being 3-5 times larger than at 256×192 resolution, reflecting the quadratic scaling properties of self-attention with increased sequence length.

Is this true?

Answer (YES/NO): YES